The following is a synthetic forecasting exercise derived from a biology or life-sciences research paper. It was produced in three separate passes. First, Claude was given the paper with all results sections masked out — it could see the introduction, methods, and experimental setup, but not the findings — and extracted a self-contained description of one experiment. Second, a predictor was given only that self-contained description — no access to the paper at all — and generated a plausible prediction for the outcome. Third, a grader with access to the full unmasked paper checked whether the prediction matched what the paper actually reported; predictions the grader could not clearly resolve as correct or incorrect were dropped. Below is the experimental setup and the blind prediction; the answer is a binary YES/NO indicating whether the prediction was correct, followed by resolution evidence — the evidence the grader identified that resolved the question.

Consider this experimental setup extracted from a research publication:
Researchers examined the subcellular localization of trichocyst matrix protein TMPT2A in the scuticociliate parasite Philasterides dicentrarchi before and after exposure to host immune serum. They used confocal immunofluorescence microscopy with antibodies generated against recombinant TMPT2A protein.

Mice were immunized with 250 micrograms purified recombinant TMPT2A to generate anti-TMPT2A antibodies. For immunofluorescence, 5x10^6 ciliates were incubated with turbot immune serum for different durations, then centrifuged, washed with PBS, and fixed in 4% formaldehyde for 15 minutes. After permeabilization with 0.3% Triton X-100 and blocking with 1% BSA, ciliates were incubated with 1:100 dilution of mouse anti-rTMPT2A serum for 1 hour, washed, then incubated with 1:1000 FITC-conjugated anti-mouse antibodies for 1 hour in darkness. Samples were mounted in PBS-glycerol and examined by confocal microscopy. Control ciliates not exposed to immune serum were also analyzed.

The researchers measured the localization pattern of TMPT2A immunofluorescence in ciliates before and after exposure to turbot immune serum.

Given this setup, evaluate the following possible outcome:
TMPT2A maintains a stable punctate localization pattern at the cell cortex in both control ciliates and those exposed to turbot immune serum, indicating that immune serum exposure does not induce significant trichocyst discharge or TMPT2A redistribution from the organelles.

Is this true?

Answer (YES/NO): NO